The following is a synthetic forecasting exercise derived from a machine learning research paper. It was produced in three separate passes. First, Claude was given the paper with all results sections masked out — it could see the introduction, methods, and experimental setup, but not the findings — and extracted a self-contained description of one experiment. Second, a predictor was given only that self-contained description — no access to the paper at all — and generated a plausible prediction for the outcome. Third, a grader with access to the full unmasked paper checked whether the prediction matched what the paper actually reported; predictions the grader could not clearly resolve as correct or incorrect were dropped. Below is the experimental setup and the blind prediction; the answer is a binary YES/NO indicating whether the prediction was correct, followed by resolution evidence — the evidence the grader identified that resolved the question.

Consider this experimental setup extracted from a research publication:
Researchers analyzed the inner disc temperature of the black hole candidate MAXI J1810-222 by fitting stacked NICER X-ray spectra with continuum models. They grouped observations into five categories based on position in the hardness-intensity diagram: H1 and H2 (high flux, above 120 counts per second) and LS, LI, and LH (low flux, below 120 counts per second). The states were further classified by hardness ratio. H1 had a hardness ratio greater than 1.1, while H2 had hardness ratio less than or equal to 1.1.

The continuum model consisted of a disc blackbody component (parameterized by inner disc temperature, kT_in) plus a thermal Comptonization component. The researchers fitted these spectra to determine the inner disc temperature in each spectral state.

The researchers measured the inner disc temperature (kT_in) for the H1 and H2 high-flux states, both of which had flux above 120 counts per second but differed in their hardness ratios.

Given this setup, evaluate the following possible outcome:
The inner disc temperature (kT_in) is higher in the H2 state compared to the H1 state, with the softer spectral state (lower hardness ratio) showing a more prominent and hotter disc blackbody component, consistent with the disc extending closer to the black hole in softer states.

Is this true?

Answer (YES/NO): NO